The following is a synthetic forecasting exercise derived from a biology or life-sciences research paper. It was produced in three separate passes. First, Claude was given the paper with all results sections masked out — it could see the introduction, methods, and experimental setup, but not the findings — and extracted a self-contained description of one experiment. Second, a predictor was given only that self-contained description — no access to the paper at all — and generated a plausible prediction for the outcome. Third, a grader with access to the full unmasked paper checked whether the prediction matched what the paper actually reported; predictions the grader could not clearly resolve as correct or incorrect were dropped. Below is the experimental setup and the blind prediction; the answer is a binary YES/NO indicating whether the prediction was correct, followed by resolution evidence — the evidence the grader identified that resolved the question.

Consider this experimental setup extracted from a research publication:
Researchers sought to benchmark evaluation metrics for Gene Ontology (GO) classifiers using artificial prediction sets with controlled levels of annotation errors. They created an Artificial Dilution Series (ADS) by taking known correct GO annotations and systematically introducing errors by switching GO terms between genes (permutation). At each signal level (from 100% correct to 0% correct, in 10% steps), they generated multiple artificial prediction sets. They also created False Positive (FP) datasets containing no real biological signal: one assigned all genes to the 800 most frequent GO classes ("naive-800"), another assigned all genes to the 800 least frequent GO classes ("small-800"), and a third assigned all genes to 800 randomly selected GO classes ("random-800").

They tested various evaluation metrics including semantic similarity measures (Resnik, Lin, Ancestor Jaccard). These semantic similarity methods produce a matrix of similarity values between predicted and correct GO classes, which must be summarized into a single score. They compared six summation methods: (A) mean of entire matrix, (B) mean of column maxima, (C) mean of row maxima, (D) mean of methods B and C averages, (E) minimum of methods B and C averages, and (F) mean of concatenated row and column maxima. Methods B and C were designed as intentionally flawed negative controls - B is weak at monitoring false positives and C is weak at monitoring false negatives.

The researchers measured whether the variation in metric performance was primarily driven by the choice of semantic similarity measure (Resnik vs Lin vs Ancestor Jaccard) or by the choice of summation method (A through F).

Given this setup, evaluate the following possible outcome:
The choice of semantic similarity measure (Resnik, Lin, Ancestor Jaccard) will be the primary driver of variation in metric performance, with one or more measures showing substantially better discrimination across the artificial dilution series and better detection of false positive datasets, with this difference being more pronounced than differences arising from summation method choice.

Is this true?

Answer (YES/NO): NO